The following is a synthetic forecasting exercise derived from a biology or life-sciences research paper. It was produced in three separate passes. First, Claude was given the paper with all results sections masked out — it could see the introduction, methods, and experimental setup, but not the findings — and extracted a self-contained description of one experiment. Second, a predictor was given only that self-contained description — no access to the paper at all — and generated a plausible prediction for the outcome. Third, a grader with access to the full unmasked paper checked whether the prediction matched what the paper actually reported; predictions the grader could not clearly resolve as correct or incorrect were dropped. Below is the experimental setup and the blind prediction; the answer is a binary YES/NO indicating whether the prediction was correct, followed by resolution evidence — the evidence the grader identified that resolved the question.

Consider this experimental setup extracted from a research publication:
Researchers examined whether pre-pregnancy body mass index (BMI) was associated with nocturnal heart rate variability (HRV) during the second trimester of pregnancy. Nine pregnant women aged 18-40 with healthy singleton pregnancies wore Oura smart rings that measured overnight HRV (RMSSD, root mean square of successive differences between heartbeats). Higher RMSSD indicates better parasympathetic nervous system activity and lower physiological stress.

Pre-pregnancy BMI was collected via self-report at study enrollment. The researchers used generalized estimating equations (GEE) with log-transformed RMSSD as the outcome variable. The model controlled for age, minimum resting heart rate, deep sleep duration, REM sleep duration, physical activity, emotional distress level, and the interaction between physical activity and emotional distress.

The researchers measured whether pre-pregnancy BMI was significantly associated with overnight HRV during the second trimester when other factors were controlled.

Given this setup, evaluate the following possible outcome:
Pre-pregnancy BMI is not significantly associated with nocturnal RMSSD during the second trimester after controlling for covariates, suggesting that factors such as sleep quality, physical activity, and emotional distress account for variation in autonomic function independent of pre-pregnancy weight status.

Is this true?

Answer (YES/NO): NO